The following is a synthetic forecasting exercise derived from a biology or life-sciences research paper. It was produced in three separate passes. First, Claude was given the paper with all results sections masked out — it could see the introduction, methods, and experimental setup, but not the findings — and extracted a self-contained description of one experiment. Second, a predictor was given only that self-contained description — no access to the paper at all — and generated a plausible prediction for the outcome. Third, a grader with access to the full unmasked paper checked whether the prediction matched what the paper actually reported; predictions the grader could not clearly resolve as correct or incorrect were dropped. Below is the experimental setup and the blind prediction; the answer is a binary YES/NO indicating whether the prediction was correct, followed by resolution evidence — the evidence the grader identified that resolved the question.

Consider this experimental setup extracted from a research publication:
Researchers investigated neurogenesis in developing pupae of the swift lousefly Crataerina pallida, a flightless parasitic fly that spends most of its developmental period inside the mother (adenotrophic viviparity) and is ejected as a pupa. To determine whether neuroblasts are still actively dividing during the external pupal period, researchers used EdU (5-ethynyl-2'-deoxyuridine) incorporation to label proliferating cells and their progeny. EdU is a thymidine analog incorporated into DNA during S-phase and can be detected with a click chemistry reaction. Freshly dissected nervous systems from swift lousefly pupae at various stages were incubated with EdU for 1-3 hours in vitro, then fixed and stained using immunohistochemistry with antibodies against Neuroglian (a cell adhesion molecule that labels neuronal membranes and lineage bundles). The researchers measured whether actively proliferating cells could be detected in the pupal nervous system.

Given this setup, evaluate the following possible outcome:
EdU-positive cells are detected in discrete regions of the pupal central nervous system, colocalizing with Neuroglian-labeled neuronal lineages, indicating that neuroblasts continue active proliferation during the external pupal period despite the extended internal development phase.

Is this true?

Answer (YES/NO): YES